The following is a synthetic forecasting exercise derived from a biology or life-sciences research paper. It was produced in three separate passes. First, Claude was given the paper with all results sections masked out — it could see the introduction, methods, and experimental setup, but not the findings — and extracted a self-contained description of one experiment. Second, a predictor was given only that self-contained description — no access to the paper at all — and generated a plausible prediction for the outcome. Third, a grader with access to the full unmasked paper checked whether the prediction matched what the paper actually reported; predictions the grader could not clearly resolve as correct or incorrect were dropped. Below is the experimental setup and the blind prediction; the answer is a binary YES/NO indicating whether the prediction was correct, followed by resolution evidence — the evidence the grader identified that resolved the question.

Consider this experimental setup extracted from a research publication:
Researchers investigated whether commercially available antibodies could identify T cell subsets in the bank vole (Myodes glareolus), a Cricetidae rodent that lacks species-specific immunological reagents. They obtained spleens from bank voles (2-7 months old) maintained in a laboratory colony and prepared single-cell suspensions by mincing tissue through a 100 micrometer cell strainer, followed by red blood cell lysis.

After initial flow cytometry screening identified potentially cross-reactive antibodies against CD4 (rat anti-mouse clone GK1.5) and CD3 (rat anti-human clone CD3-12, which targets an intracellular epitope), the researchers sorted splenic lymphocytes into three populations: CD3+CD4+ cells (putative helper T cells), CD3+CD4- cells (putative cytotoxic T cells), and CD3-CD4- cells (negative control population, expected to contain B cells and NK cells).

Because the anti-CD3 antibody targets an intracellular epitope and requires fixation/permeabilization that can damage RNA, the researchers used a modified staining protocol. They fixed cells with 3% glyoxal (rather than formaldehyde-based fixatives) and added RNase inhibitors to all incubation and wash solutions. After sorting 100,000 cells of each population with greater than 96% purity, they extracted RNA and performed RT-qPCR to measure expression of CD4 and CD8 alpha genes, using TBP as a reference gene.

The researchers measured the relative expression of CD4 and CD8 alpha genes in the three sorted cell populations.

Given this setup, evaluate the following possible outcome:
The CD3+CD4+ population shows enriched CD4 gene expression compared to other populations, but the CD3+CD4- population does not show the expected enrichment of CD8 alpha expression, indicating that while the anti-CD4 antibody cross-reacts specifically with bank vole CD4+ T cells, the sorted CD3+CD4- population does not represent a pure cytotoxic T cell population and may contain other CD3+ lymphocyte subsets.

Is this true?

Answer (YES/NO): NO